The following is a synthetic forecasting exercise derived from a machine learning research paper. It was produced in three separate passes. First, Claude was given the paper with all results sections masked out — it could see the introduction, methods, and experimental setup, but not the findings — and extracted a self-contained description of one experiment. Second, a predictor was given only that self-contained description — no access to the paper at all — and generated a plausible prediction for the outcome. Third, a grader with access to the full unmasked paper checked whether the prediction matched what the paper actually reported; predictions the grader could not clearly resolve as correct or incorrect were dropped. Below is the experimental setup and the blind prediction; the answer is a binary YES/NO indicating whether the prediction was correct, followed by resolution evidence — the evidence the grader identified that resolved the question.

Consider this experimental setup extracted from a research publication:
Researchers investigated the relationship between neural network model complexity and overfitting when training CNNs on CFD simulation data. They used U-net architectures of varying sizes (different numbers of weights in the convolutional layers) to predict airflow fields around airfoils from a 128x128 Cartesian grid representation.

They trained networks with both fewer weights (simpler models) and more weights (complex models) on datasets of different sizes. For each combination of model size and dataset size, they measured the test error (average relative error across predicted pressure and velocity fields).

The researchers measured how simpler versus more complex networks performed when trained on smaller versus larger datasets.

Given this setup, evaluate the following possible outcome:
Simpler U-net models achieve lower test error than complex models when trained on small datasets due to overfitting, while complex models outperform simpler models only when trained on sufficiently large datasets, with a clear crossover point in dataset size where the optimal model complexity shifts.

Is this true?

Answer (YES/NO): YES